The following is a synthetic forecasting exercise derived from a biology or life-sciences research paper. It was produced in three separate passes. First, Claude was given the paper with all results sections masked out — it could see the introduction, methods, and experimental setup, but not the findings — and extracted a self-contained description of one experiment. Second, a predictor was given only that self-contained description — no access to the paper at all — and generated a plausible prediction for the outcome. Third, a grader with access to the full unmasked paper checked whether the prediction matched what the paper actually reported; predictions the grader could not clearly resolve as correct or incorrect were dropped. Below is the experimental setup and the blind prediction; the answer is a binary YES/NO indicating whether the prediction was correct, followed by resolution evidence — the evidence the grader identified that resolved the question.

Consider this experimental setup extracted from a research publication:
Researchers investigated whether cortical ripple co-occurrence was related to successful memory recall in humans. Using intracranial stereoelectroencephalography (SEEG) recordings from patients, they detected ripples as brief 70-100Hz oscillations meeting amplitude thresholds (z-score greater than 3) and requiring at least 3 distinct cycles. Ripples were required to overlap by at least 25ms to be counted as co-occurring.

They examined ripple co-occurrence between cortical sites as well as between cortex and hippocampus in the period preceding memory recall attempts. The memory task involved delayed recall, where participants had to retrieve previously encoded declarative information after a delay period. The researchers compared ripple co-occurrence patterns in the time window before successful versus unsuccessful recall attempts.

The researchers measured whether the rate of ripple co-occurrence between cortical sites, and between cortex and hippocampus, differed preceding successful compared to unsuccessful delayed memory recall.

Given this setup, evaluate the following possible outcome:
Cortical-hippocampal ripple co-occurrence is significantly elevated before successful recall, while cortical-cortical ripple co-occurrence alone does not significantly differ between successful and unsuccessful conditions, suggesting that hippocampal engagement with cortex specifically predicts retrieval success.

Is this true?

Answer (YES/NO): NO